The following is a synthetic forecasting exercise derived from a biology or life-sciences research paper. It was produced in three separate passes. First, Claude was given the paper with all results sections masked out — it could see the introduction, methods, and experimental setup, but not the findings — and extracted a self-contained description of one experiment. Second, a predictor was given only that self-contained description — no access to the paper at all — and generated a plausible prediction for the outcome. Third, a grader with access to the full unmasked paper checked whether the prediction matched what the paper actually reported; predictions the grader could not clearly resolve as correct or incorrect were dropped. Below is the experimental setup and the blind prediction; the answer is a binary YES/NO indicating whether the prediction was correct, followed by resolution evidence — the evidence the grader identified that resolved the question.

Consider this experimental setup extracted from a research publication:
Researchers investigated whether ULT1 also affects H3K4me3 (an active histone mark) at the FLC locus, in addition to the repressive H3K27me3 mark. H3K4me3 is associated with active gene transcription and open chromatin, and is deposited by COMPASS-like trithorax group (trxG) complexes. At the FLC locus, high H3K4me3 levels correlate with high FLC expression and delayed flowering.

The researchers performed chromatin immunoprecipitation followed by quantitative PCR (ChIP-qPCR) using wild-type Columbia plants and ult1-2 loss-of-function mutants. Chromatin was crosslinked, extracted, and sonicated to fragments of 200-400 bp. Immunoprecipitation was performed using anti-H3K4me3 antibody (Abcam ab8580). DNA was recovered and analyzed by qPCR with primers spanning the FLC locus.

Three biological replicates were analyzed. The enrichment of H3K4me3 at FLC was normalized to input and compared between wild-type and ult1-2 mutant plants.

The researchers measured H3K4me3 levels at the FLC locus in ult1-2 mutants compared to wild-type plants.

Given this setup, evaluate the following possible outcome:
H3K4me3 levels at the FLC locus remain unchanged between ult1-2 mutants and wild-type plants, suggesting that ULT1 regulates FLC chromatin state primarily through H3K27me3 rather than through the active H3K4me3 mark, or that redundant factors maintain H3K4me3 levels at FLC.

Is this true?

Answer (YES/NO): NO